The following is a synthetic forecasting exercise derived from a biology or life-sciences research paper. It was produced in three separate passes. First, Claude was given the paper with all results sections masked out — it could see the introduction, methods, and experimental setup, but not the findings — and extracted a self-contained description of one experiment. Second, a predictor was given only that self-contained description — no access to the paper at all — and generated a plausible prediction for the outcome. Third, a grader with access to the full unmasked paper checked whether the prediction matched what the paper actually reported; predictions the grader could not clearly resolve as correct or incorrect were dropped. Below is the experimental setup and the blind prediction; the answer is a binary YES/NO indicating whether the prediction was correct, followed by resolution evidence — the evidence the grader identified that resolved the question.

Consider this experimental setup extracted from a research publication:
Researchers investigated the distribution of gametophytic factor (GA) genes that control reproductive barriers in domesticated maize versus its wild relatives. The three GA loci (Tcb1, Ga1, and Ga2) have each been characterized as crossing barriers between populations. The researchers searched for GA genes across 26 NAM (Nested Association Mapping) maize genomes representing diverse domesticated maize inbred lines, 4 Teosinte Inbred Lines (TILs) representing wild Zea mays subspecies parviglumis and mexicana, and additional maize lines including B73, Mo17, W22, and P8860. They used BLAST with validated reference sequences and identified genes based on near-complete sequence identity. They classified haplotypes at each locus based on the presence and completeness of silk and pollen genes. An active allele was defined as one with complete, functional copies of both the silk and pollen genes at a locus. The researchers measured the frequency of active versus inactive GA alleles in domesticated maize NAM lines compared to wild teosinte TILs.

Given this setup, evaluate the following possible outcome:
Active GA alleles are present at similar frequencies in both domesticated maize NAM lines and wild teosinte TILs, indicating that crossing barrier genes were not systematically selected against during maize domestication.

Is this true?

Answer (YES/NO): NO